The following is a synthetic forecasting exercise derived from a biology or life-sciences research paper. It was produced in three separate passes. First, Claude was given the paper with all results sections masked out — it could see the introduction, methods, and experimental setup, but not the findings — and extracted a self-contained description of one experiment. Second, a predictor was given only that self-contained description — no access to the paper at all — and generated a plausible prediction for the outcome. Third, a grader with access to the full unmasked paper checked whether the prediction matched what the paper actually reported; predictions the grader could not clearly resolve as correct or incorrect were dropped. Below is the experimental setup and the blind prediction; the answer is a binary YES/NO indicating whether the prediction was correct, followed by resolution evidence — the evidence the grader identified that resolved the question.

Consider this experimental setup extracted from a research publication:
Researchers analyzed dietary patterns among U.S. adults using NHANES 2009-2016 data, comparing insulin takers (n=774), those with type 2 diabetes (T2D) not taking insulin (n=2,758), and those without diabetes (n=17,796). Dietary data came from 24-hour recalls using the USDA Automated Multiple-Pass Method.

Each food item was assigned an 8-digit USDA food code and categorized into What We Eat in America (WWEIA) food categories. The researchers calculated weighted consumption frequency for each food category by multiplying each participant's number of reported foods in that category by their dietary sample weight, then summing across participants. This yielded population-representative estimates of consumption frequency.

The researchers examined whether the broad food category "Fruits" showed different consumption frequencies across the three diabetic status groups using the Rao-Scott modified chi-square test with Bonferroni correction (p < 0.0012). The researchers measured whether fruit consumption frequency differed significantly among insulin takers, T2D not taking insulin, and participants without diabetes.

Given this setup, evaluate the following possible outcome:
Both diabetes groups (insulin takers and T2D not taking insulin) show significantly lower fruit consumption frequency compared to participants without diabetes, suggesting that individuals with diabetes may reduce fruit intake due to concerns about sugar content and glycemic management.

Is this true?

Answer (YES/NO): NO